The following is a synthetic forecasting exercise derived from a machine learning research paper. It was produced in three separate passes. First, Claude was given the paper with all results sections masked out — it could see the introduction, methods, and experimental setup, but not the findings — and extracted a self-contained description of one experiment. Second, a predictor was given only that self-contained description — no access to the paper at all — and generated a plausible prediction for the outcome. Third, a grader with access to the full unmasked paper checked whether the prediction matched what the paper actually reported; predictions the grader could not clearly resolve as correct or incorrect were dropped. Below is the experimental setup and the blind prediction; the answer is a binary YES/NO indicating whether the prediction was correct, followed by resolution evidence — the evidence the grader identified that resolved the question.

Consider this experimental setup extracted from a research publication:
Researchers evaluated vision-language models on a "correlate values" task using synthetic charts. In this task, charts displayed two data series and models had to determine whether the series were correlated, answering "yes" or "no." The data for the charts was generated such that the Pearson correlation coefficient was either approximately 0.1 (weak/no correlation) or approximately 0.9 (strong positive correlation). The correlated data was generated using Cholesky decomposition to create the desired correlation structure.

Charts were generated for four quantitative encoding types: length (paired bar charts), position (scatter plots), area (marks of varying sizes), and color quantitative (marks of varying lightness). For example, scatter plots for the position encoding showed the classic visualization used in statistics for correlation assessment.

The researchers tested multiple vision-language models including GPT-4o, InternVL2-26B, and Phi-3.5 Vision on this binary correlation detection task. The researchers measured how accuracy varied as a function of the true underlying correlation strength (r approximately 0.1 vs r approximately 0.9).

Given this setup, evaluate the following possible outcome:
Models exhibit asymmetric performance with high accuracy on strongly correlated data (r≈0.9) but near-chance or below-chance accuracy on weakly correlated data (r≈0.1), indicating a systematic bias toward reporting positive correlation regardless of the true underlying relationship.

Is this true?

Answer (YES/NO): YES